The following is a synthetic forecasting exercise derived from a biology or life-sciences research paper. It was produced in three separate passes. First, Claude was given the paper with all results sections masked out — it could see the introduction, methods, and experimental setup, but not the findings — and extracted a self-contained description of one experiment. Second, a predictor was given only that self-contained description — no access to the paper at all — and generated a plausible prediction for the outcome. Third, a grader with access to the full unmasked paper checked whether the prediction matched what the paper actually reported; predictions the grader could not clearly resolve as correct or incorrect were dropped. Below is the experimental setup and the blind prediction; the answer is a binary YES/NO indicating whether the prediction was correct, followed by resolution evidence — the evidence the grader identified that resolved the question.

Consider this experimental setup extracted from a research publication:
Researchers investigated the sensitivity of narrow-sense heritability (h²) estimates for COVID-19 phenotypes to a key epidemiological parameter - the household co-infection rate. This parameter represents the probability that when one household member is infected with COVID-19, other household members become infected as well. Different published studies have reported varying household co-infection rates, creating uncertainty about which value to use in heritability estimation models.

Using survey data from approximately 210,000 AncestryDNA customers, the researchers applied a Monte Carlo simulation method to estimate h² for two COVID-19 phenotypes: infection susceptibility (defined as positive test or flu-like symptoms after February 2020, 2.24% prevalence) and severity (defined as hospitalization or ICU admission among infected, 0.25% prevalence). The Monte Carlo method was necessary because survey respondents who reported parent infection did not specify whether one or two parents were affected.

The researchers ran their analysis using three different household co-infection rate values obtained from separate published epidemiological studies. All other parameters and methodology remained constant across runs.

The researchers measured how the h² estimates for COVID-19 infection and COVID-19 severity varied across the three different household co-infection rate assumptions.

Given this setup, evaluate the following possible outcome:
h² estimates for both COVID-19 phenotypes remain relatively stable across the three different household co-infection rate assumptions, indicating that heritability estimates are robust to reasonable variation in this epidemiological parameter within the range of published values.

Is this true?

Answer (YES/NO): NO